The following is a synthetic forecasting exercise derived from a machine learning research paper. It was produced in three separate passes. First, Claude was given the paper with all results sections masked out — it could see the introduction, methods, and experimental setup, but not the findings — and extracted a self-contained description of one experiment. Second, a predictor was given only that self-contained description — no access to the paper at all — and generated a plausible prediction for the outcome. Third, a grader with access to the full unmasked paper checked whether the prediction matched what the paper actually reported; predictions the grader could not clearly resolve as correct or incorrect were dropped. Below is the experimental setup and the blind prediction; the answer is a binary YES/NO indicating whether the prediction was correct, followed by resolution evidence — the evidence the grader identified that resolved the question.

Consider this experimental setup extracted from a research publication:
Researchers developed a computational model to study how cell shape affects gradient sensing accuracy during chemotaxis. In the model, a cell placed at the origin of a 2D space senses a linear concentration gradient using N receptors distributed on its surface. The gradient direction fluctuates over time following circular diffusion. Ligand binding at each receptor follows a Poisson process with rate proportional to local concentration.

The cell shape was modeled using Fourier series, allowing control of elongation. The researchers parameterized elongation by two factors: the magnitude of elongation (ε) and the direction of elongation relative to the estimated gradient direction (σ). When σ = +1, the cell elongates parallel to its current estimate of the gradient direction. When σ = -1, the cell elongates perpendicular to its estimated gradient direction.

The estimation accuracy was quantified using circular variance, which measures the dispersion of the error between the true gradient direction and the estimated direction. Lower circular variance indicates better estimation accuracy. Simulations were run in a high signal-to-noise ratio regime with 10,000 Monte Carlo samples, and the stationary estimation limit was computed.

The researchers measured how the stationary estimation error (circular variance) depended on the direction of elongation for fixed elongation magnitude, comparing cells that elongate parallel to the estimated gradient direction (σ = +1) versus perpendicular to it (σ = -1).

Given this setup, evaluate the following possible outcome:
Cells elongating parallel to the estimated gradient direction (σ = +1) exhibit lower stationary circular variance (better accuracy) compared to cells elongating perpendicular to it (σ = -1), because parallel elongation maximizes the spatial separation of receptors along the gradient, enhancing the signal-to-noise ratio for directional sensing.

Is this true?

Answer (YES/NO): NO